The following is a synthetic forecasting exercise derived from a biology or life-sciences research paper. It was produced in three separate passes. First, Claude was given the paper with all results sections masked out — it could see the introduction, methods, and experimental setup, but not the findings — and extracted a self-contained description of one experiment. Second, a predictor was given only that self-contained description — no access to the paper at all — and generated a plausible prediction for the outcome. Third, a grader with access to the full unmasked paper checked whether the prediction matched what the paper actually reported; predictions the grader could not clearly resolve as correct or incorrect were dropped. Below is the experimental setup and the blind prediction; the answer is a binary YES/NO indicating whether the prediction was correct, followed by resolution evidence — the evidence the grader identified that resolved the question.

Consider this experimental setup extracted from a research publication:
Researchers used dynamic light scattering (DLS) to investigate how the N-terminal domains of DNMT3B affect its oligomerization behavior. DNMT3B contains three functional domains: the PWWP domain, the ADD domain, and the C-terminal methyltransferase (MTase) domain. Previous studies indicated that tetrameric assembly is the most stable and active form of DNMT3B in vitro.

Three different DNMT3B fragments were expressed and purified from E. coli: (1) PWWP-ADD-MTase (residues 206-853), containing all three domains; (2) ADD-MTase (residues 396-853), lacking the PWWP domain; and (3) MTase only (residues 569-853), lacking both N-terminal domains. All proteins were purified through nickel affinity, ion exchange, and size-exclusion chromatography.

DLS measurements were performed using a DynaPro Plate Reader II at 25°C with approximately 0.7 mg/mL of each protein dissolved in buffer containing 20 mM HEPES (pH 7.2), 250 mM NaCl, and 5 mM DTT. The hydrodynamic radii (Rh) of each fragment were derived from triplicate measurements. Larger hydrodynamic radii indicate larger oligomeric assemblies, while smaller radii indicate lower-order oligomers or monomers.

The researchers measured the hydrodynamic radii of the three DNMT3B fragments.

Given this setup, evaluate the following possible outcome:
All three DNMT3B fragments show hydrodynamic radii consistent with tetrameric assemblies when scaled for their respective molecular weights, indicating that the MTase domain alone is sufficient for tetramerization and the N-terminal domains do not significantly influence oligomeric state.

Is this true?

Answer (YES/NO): NO